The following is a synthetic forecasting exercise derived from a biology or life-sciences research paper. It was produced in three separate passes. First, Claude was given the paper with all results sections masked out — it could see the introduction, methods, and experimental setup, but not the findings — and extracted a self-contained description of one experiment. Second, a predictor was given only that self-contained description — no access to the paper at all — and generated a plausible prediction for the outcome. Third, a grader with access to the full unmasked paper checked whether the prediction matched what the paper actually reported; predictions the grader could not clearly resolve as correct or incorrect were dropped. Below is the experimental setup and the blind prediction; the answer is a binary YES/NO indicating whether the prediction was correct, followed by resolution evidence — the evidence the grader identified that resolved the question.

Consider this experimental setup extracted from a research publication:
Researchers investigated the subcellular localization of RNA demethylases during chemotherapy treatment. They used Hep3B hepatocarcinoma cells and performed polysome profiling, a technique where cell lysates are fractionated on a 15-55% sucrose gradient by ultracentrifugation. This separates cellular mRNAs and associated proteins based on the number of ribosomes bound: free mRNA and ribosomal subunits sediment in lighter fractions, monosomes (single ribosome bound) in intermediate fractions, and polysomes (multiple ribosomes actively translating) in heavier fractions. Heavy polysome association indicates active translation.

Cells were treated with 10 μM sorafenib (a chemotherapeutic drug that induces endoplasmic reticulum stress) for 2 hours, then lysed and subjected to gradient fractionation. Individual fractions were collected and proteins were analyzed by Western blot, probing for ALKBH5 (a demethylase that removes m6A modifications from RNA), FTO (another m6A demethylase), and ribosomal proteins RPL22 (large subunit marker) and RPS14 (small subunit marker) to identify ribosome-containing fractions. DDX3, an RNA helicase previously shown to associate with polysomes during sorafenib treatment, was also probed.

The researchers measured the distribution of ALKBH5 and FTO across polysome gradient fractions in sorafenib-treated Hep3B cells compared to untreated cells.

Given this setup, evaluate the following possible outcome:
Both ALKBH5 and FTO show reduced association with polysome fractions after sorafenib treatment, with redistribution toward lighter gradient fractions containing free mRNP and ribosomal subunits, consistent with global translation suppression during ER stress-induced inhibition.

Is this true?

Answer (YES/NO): NO